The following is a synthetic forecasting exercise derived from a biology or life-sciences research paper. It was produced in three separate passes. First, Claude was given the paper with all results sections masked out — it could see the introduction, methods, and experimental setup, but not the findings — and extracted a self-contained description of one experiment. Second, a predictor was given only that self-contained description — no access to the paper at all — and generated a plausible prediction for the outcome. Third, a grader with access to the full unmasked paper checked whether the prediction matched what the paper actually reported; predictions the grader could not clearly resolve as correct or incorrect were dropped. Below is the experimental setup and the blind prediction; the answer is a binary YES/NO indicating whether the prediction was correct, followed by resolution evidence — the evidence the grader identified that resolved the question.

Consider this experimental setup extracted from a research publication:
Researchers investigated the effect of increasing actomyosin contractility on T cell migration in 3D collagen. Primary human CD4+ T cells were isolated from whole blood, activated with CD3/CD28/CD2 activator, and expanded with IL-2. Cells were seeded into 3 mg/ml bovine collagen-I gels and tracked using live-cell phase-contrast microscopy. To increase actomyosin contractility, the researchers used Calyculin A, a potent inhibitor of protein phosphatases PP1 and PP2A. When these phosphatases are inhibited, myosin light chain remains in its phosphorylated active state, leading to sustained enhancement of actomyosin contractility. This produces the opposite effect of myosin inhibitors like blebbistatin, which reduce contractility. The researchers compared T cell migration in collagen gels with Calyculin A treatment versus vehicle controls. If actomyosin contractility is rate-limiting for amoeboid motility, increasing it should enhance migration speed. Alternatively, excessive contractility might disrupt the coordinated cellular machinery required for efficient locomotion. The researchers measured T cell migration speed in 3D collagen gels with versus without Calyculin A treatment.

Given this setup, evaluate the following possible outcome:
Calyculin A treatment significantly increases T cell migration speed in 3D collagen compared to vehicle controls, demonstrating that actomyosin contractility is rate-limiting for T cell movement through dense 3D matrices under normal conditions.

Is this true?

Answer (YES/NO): NO